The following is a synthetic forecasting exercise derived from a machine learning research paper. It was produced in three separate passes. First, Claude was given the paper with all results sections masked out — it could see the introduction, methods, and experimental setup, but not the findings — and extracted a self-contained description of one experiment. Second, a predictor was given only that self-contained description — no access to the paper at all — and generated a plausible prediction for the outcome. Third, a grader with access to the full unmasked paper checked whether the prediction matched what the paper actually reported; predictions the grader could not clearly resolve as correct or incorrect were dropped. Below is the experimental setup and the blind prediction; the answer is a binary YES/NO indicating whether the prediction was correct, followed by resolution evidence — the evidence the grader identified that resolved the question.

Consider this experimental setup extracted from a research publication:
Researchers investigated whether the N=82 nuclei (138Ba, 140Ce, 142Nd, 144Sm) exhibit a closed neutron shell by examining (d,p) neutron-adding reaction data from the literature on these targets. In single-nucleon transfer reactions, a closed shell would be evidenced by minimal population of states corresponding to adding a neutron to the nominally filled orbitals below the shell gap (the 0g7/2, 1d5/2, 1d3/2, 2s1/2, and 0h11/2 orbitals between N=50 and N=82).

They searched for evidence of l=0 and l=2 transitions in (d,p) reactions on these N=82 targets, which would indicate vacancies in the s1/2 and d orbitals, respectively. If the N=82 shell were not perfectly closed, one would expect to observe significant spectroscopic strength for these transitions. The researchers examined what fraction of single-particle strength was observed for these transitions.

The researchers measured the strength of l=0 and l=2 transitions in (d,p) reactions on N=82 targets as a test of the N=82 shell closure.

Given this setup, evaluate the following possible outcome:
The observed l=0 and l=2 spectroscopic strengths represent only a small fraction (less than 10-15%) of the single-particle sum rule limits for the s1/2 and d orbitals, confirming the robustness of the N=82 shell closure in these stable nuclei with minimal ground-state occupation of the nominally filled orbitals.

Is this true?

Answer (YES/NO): YES